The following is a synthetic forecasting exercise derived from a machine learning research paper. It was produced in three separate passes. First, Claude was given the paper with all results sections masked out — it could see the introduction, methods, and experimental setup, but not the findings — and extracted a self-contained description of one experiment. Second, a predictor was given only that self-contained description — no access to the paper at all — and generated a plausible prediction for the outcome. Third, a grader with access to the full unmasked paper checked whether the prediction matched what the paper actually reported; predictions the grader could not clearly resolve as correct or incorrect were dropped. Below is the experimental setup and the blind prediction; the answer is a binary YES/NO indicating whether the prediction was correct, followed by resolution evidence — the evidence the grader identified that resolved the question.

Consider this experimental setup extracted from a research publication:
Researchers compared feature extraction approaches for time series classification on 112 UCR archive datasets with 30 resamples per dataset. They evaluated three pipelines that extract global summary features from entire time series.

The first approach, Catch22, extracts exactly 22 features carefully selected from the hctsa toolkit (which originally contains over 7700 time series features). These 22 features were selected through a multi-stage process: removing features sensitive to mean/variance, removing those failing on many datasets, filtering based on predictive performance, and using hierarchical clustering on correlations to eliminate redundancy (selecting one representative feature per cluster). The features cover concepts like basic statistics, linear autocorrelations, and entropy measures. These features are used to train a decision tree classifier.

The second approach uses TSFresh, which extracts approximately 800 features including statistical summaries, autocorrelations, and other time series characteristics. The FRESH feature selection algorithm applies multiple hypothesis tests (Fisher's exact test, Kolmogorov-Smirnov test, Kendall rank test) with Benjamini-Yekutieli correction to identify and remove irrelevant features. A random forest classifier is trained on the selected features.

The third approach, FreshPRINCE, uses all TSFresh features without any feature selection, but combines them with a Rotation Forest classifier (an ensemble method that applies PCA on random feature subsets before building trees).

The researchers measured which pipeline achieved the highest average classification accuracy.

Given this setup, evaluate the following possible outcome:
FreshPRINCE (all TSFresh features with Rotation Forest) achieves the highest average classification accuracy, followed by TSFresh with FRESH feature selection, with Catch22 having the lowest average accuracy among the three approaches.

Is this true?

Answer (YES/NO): YES